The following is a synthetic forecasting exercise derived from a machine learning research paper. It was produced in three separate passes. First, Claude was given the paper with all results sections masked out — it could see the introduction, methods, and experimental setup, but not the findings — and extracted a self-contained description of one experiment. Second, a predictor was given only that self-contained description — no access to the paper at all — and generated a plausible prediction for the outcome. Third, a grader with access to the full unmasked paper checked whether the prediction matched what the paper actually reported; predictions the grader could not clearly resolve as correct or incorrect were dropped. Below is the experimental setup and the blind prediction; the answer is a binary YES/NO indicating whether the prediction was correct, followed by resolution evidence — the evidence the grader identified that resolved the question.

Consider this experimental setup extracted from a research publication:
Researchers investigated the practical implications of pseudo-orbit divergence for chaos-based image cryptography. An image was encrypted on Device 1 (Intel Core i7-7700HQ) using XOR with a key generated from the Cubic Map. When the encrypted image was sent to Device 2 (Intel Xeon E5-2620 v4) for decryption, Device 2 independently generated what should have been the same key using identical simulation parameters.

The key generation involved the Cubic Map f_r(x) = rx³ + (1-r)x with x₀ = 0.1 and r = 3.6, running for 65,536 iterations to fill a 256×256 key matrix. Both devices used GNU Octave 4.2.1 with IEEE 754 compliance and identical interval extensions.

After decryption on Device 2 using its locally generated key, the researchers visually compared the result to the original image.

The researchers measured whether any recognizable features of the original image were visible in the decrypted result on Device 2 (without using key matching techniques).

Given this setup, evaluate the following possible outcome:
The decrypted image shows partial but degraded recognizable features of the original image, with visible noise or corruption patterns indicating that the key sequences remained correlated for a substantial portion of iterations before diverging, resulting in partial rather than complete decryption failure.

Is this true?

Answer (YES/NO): NO